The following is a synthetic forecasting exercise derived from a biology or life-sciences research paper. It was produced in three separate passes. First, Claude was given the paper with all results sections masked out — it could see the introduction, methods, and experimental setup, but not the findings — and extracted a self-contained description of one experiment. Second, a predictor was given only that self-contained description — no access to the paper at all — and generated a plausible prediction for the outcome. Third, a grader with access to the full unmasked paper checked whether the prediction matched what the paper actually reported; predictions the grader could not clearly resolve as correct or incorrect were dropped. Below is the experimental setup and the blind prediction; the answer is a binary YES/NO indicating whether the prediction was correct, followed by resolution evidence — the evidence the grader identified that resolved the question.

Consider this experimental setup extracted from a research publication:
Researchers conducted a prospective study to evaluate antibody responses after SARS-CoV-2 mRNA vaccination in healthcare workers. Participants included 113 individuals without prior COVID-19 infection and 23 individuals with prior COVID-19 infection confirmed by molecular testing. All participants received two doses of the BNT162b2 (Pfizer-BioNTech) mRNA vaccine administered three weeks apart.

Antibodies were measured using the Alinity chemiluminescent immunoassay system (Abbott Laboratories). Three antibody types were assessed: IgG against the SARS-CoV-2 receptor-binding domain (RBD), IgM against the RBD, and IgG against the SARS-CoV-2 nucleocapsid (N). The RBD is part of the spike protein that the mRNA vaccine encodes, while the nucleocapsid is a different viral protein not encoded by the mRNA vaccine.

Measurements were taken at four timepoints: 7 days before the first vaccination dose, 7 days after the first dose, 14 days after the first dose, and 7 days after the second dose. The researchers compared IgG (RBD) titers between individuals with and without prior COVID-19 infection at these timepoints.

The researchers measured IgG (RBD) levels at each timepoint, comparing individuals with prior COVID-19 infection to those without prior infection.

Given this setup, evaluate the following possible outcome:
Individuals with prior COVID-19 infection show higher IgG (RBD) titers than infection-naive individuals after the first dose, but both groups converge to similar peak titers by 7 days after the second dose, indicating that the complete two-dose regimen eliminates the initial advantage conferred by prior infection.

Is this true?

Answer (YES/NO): NO